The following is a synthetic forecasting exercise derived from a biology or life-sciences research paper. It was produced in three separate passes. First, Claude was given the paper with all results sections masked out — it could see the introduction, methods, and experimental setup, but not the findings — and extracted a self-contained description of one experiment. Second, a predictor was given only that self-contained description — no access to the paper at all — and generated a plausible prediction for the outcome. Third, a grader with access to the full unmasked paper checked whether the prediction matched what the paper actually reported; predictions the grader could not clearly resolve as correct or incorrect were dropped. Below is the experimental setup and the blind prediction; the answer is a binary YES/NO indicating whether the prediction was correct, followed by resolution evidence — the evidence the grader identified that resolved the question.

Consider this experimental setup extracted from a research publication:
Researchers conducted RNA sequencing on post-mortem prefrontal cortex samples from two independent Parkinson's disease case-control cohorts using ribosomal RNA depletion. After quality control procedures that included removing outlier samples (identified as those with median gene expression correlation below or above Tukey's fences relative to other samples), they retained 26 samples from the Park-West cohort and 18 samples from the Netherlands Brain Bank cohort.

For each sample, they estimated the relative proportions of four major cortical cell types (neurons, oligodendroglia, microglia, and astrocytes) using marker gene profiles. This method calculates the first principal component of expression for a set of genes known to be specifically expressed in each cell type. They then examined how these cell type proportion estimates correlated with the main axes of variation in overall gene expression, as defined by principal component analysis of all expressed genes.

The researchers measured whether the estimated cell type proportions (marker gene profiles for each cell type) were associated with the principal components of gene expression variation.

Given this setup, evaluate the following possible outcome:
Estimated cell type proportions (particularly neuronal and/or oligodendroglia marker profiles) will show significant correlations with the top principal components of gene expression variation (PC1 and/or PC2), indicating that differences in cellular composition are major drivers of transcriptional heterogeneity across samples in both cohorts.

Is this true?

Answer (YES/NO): YES